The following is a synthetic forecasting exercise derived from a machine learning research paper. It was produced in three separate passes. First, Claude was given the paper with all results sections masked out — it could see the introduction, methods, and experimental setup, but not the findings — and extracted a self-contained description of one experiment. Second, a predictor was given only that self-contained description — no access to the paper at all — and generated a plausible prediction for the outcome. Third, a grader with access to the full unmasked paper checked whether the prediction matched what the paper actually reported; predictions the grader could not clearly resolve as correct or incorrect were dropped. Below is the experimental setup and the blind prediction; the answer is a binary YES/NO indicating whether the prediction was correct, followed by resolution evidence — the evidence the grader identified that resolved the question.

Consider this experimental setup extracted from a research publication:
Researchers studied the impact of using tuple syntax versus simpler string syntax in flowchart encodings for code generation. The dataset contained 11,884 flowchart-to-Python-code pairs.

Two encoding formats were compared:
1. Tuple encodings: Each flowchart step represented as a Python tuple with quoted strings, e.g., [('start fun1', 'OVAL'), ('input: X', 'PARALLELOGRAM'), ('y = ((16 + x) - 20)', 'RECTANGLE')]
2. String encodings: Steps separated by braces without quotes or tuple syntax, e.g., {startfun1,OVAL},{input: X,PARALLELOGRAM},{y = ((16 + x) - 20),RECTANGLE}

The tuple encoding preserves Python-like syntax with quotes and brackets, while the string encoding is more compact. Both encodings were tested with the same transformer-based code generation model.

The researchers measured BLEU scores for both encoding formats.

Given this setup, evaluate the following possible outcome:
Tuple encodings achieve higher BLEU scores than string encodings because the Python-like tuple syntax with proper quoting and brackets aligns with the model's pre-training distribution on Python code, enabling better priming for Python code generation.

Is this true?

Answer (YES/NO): NO